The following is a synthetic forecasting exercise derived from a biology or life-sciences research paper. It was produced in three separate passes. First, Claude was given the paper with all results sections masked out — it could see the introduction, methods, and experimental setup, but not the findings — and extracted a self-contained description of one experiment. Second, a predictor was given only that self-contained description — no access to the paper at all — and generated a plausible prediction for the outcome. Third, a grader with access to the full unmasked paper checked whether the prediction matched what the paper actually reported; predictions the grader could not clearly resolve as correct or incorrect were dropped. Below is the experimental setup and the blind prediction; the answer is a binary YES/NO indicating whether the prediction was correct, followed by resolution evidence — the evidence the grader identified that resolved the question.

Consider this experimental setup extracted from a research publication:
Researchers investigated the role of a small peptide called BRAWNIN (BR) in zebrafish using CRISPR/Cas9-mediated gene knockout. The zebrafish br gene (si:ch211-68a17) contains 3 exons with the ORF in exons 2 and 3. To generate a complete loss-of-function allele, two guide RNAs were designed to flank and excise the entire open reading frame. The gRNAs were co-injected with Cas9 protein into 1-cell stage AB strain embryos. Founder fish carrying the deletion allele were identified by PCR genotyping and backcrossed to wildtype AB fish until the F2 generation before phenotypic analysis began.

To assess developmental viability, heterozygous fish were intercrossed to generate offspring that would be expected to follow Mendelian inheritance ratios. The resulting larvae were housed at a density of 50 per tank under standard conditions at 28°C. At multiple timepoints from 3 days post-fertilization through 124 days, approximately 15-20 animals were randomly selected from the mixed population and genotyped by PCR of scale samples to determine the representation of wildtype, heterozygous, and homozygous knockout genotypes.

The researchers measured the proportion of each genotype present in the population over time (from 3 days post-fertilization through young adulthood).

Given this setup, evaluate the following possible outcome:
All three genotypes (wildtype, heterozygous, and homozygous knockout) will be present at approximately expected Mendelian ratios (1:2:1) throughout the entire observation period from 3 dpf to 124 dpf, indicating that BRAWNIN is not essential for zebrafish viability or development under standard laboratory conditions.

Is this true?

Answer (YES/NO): NO